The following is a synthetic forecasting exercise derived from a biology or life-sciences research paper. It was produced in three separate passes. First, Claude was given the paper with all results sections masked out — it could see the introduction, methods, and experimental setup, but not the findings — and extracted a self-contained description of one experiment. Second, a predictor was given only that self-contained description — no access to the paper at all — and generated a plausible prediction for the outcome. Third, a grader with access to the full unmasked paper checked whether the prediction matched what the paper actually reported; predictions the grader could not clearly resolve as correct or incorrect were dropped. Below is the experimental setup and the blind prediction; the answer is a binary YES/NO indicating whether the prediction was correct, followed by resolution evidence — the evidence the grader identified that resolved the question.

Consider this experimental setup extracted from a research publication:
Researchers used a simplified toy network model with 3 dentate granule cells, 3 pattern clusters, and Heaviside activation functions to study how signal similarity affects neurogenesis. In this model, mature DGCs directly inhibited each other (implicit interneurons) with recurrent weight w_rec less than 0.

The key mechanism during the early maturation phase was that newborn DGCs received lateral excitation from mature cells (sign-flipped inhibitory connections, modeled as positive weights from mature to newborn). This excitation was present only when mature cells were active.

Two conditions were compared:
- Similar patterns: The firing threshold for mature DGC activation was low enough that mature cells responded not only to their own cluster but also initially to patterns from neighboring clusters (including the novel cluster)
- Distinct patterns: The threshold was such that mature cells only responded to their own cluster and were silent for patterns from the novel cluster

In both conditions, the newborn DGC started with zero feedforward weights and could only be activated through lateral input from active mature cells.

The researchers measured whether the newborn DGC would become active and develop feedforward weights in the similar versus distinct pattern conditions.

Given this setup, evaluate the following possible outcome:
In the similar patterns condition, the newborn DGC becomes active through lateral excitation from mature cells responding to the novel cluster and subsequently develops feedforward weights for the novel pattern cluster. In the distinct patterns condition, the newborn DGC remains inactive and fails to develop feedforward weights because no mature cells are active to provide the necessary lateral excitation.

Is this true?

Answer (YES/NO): YES